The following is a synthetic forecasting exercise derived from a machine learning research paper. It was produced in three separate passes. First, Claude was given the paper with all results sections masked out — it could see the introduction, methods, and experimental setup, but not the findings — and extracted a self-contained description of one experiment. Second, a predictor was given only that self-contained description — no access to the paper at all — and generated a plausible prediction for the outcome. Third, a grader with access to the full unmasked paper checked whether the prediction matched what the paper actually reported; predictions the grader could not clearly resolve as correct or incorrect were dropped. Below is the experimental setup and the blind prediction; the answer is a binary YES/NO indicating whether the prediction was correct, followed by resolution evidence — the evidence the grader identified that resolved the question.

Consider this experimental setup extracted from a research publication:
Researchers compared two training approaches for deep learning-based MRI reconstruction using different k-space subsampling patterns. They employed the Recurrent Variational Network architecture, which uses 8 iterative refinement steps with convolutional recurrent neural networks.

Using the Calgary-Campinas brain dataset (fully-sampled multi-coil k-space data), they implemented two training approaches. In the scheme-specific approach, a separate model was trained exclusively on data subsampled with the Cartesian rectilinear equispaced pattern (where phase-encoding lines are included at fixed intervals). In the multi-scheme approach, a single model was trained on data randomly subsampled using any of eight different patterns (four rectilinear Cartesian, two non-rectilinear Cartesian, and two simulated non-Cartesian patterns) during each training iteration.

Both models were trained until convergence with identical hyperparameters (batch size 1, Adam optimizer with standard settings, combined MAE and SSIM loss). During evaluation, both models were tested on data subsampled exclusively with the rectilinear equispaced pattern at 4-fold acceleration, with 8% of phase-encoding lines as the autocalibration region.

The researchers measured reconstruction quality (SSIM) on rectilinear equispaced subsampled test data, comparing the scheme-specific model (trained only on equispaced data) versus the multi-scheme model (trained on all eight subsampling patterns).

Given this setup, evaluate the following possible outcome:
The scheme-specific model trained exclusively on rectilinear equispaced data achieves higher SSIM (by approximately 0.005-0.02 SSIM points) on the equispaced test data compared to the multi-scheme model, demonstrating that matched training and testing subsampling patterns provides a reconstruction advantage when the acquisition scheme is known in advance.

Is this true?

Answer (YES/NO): NO